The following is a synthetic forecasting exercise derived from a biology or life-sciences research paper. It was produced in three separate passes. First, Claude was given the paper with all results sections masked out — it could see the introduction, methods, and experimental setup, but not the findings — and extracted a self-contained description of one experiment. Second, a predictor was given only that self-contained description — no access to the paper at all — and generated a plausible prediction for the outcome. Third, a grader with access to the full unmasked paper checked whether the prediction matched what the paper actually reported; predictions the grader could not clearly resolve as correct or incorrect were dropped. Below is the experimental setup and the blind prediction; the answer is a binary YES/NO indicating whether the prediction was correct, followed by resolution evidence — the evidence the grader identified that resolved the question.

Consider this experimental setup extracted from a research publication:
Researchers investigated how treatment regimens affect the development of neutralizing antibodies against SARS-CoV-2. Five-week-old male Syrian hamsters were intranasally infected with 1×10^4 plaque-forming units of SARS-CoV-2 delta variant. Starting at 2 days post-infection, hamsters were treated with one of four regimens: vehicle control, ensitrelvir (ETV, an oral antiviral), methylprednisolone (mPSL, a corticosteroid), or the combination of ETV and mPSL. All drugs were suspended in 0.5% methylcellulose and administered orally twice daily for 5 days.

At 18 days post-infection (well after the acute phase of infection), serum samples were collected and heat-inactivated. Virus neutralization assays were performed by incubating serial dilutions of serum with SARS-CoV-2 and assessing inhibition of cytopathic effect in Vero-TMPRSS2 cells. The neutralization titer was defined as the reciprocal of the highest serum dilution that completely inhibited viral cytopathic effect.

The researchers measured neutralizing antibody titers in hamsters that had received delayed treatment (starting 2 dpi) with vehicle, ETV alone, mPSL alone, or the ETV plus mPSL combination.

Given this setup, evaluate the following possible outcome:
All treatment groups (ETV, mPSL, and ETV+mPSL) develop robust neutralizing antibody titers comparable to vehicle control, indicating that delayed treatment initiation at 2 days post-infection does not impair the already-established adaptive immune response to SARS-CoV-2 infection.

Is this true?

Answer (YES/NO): YES